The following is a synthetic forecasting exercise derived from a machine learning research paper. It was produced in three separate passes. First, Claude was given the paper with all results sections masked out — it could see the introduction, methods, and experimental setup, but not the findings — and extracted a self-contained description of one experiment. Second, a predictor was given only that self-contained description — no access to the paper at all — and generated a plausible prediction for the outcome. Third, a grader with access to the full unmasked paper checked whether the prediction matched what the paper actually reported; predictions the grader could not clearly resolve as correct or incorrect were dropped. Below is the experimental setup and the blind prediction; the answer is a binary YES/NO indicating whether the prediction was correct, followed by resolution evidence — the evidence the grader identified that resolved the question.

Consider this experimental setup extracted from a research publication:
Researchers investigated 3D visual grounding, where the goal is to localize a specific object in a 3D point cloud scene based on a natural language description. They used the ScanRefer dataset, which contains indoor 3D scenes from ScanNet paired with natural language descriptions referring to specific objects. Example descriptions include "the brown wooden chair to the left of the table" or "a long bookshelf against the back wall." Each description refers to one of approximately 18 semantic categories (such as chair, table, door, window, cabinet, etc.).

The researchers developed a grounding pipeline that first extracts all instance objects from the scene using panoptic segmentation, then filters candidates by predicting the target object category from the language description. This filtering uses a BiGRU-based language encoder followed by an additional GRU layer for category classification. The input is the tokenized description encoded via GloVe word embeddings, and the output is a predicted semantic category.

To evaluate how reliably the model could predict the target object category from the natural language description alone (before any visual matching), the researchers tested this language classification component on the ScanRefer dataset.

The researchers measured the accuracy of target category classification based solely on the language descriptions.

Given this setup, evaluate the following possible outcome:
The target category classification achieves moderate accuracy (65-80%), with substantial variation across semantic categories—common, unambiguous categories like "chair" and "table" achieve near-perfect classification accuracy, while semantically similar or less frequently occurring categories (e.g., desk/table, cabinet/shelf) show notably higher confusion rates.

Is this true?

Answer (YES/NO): NO